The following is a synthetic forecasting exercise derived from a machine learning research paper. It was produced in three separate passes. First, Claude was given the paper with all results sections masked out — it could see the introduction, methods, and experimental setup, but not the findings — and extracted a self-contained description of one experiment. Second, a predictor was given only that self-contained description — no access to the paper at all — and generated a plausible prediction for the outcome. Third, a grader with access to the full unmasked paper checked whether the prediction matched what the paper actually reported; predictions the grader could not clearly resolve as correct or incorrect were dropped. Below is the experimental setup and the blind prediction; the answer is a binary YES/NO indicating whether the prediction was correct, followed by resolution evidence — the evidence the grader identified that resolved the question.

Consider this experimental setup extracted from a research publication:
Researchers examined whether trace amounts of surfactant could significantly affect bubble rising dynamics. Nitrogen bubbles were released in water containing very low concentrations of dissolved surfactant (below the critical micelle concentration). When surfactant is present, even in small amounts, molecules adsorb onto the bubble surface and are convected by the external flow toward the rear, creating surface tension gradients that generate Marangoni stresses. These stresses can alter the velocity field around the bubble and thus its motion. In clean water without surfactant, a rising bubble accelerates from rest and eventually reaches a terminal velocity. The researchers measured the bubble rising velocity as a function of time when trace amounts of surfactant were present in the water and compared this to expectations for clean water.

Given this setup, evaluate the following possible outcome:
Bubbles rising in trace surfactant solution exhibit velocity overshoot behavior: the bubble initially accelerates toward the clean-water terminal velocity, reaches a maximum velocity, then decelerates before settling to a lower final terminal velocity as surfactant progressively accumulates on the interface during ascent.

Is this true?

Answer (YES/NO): YES